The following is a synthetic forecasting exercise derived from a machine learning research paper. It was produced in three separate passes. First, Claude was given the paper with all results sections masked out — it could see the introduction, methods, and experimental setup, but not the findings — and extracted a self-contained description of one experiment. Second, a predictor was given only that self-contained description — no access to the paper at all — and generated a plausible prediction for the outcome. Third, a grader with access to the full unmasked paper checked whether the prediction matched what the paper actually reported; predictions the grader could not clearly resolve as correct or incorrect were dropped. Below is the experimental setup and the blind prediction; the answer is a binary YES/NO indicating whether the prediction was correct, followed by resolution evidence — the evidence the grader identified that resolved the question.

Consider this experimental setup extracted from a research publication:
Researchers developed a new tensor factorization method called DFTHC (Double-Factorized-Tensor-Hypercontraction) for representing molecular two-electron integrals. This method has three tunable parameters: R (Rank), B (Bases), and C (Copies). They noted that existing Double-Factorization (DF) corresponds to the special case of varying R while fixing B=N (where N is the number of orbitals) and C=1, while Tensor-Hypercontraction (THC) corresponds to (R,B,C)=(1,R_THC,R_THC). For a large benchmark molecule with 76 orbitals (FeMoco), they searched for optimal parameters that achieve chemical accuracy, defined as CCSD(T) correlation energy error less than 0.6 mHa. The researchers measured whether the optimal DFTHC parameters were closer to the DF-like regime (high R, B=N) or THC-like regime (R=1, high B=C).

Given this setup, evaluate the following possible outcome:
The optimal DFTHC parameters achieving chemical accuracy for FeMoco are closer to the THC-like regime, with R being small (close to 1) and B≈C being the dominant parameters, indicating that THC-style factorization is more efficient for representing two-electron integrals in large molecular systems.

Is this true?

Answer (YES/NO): NO